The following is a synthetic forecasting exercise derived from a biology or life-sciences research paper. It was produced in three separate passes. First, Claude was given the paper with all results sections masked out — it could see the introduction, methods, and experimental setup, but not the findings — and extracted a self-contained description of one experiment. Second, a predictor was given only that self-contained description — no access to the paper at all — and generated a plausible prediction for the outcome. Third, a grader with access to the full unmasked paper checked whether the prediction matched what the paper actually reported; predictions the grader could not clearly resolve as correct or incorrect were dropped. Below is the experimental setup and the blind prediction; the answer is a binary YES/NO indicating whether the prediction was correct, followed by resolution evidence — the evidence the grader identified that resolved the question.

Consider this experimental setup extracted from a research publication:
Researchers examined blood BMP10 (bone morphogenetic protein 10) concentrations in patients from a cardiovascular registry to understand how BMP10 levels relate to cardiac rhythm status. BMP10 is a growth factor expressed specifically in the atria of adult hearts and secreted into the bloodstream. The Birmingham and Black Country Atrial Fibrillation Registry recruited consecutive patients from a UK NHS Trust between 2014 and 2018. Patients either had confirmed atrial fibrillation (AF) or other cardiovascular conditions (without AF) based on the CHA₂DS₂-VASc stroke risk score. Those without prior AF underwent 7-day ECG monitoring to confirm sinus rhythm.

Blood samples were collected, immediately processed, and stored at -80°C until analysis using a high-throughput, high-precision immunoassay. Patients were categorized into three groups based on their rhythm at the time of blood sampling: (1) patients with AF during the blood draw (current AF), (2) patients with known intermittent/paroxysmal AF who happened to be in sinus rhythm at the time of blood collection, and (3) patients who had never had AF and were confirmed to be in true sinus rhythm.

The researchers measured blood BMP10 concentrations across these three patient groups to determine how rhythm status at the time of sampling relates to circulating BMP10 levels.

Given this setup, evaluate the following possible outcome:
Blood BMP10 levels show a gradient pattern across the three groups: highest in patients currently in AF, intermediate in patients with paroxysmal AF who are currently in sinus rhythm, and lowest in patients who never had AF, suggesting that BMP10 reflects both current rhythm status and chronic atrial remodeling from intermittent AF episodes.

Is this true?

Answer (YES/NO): YES